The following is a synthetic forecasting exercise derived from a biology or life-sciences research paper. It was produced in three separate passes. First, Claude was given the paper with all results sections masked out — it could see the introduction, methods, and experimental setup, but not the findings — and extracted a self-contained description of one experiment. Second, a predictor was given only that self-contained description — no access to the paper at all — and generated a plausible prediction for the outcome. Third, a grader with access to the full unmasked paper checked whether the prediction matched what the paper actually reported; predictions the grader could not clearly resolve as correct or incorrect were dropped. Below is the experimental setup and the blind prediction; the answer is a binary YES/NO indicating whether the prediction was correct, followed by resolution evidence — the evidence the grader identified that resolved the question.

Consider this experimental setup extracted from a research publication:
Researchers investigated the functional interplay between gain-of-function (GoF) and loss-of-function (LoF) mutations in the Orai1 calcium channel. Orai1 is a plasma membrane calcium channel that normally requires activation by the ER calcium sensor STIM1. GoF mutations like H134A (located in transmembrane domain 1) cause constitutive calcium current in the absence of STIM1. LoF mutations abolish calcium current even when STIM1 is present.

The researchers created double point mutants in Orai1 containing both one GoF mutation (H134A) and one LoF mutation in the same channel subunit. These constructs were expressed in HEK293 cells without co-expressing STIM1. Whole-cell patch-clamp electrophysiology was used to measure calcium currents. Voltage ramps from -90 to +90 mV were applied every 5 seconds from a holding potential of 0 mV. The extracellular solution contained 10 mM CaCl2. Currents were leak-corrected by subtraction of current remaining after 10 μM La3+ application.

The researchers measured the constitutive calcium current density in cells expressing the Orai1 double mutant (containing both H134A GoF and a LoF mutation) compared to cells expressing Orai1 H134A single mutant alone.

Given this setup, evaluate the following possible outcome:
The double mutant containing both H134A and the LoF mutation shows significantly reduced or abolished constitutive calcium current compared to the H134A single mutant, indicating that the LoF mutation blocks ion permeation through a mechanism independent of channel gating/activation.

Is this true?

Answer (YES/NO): NO